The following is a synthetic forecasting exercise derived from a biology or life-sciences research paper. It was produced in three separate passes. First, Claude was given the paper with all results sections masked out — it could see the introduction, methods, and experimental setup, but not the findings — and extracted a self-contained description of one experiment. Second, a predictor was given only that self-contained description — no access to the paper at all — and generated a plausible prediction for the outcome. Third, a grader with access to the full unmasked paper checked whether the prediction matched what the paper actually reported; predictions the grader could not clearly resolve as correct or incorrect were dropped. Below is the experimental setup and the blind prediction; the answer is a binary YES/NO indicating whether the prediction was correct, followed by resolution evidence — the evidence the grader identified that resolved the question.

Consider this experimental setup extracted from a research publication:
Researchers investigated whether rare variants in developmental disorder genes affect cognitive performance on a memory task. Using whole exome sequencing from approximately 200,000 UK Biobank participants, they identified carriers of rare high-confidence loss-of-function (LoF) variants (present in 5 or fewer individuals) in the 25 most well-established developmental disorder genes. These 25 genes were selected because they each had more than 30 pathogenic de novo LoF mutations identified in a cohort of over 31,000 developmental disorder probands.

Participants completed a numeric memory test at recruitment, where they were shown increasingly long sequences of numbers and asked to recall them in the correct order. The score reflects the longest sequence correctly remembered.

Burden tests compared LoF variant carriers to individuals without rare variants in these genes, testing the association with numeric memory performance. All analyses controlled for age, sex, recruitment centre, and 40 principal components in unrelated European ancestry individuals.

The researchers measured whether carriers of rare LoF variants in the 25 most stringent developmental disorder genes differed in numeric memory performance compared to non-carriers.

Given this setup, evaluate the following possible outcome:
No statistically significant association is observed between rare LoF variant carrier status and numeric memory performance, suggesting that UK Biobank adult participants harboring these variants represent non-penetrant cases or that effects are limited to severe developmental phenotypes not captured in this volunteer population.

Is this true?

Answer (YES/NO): YES